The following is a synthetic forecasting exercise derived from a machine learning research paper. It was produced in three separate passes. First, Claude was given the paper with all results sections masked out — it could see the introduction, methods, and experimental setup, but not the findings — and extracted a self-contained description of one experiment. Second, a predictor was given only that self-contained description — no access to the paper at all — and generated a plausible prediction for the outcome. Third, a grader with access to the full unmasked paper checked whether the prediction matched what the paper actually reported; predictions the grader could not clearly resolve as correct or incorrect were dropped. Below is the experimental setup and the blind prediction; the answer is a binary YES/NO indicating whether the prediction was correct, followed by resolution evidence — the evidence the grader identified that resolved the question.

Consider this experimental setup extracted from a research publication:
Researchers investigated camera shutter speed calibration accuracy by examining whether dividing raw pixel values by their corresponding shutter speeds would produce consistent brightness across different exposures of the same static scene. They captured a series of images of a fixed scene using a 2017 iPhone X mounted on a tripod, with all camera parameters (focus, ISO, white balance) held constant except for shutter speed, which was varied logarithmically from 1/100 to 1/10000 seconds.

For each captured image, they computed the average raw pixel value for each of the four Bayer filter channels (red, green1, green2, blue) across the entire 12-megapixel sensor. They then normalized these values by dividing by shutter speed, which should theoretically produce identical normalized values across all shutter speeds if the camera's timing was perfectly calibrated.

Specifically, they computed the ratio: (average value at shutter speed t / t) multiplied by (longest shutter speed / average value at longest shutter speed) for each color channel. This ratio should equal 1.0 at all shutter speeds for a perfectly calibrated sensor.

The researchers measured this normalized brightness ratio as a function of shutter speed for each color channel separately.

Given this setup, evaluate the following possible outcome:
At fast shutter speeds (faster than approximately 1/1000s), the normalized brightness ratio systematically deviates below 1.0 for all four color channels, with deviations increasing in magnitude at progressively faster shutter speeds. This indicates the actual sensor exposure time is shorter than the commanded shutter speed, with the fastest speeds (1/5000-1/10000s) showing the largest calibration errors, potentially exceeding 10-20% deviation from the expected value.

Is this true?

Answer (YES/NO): YES